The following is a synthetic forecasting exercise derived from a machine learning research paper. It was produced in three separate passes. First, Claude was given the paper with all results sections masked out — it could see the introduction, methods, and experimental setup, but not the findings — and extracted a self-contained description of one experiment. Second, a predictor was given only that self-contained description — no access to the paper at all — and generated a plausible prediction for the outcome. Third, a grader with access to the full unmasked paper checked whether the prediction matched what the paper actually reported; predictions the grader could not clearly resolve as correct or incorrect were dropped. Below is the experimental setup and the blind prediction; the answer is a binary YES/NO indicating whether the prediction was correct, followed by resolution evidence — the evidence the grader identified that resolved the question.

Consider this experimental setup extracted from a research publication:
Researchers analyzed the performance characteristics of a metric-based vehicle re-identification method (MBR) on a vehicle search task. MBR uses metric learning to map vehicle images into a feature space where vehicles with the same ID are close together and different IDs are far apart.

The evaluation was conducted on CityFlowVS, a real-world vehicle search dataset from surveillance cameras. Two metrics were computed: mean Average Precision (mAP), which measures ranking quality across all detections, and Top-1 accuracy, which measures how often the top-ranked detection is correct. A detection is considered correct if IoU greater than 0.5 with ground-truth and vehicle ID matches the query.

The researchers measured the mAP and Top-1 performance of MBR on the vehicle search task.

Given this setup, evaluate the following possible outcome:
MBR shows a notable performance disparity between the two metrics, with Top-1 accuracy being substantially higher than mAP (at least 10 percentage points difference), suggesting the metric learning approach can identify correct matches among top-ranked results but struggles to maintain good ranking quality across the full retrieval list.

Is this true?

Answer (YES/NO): YES